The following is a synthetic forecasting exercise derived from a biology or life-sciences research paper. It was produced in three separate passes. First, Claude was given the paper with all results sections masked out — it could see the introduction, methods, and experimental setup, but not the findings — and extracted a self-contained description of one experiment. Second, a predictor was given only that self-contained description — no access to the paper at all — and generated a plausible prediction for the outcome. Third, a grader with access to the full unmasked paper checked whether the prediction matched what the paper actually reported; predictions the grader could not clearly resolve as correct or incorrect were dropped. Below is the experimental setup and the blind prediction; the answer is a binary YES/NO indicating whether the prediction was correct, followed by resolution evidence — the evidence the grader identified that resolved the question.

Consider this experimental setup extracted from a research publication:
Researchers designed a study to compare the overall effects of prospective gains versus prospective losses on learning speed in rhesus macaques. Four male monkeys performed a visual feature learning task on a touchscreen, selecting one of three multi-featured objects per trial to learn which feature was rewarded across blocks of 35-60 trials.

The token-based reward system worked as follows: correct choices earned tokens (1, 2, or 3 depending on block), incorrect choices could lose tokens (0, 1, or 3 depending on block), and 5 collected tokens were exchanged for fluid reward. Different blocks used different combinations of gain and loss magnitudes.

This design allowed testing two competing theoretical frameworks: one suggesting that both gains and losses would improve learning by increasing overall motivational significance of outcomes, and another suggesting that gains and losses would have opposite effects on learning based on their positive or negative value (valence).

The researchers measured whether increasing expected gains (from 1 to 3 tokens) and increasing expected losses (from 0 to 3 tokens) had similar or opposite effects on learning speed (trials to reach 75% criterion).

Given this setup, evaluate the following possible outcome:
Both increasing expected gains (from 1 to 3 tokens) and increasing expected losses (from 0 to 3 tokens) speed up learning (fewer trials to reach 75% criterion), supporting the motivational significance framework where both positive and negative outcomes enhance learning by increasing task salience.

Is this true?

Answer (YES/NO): NO